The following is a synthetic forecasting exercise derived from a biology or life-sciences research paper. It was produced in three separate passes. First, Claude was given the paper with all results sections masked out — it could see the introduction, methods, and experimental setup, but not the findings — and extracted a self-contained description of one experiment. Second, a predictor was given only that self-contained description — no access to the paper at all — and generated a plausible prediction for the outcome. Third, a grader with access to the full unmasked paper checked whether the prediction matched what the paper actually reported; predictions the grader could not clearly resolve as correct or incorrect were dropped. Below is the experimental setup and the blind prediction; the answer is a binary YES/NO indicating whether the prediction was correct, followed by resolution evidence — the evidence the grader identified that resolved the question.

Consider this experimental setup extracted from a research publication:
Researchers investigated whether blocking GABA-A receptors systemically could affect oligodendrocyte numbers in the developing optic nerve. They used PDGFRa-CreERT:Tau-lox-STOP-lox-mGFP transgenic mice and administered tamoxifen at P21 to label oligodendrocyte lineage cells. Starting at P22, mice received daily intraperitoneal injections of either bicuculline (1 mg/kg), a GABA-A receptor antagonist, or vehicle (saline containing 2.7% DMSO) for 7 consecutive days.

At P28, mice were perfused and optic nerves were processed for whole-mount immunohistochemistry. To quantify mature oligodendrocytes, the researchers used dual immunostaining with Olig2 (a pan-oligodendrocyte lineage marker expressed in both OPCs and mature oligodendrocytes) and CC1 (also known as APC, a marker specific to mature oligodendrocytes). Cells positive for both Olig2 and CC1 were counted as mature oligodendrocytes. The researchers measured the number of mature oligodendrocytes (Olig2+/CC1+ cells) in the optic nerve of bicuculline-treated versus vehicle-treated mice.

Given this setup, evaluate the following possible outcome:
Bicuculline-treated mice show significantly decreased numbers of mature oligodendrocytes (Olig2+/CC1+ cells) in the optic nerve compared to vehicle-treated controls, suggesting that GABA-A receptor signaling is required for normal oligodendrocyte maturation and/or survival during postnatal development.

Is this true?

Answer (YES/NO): NO